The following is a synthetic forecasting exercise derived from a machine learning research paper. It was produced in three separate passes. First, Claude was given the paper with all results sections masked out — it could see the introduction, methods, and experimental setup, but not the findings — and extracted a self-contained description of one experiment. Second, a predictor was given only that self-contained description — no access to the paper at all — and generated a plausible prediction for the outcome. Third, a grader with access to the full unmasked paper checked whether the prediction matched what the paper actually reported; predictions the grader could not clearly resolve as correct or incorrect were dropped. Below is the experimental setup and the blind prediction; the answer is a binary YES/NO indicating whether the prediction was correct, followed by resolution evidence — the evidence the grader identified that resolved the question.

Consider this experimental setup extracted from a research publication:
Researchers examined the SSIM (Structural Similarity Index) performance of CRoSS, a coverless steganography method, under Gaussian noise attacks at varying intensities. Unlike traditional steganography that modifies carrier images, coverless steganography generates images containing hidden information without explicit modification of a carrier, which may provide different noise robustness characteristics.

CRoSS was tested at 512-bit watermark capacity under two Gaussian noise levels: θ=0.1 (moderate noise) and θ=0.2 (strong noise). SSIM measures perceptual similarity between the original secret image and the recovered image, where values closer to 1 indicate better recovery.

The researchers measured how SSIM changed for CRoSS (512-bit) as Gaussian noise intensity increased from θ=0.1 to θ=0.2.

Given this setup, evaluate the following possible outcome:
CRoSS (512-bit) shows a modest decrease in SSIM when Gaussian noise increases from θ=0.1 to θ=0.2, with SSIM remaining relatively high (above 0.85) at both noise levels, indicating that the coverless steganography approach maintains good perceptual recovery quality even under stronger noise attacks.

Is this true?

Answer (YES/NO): NO